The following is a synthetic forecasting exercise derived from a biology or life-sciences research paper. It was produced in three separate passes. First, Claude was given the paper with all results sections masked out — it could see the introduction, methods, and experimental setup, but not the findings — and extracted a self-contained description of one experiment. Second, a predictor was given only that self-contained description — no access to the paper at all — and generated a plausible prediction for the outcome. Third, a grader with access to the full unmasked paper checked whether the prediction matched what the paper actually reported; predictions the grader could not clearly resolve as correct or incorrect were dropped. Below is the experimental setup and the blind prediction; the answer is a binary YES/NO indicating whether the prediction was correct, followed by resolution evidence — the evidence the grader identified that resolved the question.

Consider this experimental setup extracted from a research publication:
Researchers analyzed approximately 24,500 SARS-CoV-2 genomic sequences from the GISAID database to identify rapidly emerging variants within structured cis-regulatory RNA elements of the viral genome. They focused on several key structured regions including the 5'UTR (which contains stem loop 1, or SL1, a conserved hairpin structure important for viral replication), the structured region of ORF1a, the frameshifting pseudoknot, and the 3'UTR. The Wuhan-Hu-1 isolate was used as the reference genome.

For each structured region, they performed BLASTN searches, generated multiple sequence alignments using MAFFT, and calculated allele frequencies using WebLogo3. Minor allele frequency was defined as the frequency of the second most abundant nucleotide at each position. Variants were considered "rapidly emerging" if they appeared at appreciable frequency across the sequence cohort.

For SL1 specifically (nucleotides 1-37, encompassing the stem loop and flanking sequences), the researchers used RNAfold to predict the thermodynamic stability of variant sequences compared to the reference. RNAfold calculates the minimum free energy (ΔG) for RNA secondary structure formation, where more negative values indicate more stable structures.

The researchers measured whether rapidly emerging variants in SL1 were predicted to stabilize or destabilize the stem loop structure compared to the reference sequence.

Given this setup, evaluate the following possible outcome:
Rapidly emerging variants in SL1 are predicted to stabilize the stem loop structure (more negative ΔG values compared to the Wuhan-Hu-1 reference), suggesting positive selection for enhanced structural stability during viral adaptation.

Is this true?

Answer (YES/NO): YES